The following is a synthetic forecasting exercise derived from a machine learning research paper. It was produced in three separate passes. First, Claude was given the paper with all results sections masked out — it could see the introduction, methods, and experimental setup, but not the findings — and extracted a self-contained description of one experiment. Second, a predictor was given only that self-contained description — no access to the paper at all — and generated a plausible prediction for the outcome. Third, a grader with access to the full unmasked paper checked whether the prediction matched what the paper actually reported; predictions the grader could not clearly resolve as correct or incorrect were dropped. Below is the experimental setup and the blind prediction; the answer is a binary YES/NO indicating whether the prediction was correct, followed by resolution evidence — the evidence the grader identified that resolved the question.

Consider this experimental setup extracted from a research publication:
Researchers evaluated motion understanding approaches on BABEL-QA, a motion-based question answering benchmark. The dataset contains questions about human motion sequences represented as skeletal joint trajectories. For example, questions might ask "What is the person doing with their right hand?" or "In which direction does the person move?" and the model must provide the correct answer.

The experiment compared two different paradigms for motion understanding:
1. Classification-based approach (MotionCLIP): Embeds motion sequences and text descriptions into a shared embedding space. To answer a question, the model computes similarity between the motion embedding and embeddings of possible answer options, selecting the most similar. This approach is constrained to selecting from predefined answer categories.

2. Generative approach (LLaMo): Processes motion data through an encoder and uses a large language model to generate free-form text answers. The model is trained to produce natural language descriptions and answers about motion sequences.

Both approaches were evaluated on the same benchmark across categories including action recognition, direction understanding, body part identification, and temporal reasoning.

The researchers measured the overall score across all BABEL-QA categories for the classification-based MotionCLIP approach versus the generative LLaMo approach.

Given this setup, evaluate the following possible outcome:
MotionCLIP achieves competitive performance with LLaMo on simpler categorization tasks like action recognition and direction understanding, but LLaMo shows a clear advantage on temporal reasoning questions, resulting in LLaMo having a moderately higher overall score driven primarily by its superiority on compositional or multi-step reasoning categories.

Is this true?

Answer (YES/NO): NO